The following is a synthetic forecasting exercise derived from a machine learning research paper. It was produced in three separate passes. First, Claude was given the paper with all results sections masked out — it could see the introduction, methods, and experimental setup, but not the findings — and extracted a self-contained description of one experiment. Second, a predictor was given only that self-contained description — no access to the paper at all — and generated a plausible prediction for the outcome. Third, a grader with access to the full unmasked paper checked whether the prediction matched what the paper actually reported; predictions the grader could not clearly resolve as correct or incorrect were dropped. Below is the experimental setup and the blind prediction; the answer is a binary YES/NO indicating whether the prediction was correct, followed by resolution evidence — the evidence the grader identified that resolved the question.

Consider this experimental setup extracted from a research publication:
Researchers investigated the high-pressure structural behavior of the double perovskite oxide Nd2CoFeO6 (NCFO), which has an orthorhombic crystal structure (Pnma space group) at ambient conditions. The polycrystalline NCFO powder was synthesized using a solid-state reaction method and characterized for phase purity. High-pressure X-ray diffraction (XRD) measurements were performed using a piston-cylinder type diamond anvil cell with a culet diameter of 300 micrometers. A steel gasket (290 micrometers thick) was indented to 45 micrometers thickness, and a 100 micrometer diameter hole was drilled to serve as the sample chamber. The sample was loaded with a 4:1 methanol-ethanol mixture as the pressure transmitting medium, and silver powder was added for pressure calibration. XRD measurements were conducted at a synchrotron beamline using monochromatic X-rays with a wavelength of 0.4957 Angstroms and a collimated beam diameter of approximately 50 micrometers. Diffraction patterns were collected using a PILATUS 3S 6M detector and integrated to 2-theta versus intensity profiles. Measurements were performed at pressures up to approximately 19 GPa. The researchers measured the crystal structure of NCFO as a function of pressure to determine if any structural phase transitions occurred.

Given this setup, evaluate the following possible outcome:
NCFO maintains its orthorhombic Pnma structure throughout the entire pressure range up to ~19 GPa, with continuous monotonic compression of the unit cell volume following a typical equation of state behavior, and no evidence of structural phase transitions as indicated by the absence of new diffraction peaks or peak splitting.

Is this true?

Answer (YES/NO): NO